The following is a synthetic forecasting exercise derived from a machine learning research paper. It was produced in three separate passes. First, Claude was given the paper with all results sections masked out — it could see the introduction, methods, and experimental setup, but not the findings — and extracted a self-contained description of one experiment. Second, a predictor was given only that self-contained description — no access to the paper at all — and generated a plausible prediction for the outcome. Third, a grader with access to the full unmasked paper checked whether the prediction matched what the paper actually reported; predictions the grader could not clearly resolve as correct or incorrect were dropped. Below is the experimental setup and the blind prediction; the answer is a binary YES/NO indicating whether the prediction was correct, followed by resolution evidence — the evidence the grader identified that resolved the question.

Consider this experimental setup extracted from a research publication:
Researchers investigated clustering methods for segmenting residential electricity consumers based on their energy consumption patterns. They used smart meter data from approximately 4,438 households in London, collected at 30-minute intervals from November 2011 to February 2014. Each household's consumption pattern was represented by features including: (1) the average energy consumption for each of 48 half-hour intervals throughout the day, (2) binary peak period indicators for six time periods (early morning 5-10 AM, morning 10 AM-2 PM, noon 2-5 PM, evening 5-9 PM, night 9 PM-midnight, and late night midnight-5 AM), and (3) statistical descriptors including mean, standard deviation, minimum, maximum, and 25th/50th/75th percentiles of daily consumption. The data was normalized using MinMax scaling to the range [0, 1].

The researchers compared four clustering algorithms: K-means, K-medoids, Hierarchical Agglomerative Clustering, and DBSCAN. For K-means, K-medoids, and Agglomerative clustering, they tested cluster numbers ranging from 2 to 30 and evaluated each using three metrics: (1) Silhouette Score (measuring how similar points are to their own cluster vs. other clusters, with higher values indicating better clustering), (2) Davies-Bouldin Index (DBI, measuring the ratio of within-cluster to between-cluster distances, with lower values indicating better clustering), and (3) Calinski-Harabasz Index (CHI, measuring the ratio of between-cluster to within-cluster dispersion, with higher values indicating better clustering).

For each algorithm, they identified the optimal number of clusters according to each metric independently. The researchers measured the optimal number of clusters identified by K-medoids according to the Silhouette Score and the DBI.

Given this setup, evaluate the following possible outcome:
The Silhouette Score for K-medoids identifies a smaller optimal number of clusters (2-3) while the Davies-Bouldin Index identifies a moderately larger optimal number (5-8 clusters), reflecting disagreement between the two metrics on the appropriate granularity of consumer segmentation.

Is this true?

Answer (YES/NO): NO